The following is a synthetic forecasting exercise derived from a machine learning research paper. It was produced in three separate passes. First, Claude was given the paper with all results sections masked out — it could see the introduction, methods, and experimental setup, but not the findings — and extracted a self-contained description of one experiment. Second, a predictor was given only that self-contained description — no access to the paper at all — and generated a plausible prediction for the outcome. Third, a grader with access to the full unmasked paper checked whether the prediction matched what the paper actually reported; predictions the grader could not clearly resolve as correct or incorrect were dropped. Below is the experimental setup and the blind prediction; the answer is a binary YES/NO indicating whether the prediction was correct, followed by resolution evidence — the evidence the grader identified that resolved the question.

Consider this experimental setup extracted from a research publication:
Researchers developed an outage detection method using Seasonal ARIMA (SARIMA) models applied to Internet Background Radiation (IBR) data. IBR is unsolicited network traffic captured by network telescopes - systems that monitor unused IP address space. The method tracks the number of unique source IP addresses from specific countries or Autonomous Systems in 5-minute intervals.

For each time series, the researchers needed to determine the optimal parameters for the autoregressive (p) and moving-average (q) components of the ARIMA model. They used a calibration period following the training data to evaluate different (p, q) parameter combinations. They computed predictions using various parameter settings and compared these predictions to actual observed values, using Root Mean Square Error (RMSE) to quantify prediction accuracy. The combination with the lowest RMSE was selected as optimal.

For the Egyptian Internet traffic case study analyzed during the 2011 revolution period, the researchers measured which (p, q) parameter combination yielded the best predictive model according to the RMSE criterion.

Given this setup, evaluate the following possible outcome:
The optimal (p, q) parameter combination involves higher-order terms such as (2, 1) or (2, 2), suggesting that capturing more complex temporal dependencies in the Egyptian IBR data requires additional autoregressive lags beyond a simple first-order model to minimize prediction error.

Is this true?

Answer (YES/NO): NO